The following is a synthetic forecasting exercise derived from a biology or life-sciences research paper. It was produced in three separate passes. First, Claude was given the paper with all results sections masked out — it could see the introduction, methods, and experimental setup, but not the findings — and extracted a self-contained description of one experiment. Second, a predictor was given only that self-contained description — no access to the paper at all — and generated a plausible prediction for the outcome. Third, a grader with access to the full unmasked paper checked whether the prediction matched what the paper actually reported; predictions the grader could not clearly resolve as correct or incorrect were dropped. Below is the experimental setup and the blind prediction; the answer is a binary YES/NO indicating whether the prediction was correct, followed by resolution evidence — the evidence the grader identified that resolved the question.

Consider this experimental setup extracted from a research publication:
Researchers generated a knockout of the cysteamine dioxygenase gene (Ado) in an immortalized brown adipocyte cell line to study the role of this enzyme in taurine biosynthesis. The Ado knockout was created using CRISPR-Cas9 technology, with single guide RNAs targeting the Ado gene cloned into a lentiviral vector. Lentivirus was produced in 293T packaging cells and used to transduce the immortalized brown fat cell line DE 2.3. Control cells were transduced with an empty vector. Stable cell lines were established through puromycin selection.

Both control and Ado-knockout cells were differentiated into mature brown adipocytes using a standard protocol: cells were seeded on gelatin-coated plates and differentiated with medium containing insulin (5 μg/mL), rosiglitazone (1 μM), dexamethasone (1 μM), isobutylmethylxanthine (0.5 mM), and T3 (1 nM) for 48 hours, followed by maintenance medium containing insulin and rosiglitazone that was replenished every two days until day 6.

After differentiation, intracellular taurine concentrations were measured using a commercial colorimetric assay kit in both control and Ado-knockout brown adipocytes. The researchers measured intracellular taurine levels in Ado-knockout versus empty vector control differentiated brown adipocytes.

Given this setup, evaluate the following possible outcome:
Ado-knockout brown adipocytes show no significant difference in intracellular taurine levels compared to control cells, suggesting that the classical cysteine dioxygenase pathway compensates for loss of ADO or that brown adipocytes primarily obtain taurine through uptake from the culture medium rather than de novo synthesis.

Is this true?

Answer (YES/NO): NO